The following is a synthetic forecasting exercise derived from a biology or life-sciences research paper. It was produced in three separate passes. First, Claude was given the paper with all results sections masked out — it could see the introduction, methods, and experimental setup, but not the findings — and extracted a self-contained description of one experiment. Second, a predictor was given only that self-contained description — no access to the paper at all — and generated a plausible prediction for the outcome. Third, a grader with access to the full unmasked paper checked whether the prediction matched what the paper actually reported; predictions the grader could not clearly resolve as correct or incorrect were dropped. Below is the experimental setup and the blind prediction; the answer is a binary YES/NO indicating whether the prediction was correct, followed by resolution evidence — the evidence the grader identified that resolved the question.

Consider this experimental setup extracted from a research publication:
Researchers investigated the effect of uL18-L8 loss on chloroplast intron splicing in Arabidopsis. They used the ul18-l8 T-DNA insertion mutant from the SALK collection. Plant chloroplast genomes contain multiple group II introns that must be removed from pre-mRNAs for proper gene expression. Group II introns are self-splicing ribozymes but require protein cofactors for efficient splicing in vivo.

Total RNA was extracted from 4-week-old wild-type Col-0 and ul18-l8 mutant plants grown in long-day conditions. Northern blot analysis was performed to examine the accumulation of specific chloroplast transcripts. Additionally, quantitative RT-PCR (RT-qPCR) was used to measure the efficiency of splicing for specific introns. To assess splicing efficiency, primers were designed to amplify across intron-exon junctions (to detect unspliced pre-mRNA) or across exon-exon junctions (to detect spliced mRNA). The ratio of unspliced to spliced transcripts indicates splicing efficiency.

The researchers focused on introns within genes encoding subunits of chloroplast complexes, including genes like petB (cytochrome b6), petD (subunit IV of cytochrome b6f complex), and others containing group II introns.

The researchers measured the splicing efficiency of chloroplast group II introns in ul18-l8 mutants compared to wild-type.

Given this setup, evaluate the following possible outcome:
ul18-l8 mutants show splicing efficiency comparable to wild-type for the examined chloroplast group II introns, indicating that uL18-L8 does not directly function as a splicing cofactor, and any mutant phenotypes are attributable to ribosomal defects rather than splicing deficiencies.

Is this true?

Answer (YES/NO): NO